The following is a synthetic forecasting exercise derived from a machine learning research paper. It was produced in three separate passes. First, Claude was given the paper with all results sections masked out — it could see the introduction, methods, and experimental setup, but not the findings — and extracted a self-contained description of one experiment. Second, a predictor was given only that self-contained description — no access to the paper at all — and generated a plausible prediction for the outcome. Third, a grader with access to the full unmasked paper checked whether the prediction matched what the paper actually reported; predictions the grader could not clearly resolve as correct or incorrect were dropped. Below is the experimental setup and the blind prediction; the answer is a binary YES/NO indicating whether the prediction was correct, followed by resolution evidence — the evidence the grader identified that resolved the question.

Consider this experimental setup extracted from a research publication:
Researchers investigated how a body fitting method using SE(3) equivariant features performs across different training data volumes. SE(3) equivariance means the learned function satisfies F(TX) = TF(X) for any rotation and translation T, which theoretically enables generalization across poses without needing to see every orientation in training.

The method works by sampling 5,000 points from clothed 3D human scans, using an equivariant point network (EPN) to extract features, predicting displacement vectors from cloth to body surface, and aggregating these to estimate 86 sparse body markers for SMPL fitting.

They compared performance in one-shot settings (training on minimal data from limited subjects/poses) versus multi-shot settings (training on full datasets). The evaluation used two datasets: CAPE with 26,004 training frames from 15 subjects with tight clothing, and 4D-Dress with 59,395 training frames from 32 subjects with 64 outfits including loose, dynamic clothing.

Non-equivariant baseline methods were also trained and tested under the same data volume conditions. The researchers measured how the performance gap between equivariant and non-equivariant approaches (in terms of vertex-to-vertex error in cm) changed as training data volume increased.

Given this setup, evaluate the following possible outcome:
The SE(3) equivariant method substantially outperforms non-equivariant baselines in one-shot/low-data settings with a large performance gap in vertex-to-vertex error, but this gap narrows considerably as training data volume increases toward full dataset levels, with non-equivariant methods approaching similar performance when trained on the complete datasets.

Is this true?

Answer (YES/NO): YES